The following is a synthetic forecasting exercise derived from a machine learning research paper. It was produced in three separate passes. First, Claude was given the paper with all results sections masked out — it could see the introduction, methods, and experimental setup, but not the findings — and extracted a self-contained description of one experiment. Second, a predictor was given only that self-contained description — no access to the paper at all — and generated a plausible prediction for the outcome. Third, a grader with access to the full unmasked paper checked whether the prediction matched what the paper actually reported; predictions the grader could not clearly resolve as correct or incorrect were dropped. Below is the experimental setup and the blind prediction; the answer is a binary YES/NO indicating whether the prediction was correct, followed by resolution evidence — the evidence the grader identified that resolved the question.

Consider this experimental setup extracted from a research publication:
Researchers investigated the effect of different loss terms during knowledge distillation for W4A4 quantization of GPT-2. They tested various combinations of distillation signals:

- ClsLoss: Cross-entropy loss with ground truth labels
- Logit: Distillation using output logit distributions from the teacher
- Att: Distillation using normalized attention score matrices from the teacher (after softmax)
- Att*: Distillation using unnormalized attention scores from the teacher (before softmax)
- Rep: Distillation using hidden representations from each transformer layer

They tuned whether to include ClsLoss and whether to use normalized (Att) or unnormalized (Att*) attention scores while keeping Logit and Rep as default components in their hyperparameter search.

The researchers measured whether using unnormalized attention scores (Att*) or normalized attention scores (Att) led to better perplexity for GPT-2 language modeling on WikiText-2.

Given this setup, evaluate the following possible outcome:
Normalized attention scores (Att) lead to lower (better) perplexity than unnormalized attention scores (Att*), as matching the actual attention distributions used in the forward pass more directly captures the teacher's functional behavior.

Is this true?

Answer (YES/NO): NO